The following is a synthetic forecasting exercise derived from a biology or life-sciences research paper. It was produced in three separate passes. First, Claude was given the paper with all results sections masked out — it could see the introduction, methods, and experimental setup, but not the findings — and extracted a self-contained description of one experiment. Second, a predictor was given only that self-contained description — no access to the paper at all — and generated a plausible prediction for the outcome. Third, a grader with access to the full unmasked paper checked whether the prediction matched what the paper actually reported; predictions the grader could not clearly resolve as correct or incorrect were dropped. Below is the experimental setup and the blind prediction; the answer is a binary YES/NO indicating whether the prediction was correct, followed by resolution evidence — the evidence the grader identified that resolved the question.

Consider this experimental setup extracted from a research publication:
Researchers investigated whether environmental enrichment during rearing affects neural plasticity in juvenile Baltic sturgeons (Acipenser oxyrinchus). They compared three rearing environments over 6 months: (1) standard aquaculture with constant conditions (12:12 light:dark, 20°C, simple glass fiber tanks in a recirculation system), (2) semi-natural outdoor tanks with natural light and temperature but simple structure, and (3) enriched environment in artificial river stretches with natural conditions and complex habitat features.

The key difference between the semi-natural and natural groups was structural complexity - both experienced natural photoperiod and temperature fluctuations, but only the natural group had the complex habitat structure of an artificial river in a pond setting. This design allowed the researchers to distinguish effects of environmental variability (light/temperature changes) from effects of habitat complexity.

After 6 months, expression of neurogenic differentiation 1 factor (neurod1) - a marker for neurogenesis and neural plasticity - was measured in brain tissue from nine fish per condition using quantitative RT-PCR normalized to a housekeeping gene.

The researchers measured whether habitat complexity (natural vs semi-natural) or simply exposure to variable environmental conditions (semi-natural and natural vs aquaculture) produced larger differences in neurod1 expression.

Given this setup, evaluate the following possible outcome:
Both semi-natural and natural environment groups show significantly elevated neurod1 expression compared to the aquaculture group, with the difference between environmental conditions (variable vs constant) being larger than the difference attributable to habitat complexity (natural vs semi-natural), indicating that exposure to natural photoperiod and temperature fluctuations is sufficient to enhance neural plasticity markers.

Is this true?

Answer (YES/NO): NO